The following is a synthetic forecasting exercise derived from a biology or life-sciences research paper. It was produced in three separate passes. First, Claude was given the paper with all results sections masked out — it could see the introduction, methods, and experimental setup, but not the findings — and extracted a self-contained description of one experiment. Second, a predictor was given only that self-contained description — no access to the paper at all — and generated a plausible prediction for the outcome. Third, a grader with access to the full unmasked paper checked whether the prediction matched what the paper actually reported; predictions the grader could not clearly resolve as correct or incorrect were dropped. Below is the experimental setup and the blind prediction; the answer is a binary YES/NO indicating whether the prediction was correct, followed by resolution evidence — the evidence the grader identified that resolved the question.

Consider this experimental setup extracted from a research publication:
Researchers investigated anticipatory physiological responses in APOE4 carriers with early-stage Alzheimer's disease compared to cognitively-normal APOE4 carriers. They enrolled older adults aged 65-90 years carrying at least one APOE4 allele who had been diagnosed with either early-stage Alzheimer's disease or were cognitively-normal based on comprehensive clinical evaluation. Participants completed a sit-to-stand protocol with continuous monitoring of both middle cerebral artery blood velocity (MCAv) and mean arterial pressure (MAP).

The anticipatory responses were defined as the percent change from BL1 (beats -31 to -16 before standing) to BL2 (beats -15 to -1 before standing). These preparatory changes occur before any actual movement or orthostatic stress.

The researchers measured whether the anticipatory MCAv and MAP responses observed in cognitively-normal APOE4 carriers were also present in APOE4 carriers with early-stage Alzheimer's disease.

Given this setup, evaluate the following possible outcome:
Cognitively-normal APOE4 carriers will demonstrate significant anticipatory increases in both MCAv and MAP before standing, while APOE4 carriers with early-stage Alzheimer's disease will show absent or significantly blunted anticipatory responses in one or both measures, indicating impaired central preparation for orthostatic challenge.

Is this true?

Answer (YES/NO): YES